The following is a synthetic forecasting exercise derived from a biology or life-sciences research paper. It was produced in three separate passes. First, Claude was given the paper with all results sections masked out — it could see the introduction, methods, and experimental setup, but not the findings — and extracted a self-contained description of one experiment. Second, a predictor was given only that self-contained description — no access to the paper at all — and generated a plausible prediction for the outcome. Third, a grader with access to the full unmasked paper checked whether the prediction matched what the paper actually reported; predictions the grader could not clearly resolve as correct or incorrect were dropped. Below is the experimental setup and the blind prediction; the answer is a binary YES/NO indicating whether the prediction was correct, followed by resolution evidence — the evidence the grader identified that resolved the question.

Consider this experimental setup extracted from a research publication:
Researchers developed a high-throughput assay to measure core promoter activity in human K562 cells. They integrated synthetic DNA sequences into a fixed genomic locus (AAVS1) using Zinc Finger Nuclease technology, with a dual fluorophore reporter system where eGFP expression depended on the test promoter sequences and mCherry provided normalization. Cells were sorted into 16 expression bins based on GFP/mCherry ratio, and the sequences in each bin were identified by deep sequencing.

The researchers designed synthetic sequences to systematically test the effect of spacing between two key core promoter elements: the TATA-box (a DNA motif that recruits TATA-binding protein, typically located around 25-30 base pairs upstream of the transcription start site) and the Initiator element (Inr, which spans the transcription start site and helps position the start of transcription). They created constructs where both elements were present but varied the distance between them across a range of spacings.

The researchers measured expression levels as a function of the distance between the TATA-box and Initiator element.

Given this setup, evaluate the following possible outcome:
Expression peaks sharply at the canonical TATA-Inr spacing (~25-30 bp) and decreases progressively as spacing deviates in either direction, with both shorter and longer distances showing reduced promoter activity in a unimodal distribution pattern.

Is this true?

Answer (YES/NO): NO